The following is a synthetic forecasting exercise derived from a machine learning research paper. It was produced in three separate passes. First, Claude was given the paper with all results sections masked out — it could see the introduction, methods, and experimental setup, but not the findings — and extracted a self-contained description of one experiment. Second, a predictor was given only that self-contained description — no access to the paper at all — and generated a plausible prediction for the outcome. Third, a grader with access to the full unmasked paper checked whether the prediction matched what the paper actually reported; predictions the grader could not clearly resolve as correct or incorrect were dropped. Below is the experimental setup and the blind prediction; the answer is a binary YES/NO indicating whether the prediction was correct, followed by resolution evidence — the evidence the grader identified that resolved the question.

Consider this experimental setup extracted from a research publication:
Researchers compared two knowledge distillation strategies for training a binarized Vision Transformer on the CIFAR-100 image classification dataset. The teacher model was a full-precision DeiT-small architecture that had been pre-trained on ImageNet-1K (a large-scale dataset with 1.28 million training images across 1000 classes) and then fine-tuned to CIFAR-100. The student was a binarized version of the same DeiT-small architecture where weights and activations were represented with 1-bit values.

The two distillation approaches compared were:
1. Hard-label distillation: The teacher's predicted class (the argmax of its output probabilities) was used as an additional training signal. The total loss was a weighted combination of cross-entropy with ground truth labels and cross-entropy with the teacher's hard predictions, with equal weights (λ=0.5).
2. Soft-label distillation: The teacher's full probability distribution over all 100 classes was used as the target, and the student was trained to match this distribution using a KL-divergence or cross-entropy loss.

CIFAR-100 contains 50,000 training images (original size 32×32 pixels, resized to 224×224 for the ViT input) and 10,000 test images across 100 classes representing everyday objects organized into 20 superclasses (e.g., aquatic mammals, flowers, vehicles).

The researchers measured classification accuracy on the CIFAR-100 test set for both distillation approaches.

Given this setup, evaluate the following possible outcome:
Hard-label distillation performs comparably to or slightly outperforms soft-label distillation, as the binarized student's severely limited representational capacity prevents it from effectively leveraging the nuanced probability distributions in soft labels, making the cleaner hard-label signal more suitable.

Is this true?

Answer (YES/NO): YES